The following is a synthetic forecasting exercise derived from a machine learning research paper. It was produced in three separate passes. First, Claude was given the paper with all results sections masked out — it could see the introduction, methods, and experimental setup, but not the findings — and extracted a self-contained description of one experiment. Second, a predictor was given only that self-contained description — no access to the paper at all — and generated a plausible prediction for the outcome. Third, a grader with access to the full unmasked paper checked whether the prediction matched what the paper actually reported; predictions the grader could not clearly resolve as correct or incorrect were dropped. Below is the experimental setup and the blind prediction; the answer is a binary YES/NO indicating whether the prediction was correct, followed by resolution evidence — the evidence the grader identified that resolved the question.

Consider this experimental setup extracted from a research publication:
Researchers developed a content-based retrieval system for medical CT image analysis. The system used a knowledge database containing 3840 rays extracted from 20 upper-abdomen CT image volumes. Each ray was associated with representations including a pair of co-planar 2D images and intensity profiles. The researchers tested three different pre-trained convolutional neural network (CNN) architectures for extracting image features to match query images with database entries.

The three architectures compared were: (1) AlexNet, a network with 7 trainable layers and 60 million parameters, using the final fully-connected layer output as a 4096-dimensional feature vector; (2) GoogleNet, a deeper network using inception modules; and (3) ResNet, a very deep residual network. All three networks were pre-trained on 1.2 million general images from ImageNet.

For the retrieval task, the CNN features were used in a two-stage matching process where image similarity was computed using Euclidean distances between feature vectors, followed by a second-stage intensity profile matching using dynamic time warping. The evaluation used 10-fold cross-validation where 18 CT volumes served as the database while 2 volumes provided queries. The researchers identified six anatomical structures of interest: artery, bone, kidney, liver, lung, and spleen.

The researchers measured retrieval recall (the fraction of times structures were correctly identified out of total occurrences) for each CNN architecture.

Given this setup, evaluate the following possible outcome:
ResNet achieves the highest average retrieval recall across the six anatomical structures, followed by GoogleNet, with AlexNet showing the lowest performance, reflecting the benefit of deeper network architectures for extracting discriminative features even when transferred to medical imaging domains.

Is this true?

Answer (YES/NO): NO